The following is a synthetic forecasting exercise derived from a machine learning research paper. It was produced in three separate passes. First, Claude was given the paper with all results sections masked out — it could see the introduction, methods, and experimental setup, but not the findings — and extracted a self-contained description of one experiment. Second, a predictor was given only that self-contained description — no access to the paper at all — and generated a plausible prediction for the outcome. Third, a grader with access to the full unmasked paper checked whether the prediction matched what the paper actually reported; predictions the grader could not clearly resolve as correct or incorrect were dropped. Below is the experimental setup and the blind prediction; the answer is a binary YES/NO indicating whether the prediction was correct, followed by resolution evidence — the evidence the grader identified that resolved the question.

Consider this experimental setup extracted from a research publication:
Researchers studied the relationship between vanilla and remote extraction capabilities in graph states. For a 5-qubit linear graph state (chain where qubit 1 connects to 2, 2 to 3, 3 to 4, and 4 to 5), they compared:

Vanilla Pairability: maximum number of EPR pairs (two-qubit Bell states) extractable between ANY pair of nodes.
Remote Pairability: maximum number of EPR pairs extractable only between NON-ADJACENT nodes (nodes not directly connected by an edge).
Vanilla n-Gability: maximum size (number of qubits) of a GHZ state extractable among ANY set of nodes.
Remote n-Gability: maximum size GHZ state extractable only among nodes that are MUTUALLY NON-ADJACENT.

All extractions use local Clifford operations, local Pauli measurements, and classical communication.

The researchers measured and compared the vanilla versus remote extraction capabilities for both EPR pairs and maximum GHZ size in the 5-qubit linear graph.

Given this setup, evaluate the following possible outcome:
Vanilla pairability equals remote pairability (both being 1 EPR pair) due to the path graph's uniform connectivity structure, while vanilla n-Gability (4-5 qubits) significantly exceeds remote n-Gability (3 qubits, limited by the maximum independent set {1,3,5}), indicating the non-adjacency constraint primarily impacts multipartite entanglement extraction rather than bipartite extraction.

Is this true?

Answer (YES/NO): NO